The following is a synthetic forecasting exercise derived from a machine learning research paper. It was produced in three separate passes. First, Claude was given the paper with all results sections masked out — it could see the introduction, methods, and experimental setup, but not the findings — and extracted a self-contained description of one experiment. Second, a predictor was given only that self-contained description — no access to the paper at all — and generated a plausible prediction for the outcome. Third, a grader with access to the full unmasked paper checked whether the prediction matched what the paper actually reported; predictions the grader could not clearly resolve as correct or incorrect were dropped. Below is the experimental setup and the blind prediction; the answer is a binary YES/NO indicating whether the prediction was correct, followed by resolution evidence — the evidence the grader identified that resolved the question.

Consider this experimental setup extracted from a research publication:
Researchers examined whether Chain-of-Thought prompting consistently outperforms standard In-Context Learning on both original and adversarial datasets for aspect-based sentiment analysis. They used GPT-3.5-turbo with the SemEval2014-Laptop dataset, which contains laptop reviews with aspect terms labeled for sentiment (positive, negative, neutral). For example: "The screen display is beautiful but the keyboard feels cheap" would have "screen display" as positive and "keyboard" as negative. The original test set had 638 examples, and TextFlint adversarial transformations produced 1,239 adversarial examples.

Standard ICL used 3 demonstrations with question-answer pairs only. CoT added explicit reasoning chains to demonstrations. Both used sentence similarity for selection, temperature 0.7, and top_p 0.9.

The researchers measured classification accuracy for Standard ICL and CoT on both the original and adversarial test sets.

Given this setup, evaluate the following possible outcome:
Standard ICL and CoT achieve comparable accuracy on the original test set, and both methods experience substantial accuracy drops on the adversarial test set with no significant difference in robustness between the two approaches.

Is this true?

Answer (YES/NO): NO